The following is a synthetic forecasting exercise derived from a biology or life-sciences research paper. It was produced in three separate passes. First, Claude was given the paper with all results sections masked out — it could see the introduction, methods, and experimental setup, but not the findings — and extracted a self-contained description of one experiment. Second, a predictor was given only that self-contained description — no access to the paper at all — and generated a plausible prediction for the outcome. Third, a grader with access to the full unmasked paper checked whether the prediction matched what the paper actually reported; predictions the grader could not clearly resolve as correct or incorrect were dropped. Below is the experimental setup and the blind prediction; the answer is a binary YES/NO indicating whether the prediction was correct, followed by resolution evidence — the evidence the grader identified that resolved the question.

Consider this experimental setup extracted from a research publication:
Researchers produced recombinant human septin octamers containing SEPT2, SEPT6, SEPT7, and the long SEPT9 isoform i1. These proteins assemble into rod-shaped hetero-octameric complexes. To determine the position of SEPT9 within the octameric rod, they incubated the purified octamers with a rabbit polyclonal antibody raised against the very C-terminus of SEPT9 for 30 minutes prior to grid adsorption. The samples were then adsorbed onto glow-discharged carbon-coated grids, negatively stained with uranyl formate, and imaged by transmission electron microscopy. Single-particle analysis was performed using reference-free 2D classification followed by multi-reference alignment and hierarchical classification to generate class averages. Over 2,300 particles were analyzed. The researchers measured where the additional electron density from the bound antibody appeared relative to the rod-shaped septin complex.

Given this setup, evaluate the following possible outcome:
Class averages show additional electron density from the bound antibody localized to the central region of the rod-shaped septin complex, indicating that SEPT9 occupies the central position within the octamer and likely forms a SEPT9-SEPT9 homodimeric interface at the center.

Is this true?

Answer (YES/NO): YES